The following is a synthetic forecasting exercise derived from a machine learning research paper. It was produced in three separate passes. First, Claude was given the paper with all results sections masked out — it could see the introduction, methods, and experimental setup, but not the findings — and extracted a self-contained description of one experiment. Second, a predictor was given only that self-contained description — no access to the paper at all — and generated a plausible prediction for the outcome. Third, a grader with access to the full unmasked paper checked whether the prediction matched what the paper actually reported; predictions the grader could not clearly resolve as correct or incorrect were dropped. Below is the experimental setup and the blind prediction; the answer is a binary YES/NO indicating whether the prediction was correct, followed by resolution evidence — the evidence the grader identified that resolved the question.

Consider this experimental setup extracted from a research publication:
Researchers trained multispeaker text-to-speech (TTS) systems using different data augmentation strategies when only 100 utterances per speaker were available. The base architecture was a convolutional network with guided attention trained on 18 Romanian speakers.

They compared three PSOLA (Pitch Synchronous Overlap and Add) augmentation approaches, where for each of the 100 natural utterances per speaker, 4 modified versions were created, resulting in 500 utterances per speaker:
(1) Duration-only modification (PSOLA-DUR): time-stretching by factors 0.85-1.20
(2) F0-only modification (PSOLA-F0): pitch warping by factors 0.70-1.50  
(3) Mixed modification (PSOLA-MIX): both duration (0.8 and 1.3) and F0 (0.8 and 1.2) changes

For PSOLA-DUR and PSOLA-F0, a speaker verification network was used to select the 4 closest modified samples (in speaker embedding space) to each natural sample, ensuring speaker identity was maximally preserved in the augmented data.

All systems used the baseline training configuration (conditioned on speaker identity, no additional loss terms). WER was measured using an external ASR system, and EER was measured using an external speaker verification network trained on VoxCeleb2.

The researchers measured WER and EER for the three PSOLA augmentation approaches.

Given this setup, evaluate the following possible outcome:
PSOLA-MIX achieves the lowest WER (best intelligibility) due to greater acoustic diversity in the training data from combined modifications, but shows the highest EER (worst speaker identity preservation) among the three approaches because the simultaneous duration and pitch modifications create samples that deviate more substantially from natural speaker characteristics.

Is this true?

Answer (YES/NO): YES